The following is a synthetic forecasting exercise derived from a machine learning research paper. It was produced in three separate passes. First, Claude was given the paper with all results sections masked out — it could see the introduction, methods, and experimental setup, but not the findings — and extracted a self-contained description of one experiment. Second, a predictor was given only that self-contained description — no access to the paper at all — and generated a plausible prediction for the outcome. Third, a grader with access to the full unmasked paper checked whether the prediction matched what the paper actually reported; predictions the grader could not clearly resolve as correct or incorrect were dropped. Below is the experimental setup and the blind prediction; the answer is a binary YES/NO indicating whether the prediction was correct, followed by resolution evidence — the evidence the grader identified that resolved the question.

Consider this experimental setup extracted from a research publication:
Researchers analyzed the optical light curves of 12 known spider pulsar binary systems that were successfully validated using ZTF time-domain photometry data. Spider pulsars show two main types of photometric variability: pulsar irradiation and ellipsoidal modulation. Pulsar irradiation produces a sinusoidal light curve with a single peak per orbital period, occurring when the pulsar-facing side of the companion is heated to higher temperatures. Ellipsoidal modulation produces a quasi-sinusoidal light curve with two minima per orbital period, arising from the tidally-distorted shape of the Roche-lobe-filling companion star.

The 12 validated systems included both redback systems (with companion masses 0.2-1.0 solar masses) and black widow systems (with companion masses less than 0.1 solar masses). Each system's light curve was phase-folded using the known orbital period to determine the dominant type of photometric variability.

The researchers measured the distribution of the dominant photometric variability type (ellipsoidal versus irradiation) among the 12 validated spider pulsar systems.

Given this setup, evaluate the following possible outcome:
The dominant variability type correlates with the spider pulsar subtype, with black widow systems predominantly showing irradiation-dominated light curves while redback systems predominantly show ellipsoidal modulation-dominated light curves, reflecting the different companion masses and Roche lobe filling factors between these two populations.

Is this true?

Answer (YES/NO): YES